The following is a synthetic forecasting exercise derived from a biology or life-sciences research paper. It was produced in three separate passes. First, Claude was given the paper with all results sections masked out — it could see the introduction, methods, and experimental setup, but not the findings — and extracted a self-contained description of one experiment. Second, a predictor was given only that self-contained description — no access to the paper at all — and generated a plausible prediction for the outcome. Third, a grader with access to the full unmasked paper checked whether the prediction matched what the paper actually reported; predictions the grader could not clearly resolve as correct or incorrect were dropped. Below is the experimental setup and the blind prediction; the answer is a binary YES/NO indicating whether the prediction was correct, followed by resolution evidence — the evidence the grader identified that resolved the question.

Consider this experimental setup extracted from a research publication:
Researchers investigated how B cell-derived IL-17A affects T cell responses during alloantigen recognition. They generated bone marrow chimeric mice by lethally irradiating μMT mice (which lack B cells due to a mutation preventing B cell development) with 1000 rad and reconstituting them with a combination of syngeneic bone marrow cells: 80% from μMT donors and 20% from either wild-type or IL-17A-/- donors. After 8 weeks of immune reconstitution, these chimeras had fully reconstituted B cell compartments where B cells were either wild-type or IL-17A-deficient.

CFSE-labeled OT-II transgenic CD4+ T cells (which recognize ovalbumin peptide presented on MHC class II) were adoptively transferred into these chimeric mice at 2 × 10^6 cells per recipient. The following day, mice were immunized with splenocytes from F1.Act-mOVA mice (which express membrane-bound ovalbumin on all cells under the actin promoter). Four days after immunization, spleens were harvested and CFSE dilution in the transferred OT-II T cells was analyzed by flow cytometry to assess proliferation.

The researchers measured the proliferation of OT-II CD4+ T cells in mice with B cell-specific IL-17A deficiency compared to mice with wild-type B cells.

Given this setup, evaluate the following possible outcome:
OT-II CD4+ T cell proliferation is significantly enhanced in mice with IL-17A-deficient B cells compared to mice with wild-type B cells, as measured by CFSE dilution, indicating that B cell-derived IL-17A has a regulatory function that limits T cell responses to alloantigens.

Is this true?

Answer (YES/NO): NO